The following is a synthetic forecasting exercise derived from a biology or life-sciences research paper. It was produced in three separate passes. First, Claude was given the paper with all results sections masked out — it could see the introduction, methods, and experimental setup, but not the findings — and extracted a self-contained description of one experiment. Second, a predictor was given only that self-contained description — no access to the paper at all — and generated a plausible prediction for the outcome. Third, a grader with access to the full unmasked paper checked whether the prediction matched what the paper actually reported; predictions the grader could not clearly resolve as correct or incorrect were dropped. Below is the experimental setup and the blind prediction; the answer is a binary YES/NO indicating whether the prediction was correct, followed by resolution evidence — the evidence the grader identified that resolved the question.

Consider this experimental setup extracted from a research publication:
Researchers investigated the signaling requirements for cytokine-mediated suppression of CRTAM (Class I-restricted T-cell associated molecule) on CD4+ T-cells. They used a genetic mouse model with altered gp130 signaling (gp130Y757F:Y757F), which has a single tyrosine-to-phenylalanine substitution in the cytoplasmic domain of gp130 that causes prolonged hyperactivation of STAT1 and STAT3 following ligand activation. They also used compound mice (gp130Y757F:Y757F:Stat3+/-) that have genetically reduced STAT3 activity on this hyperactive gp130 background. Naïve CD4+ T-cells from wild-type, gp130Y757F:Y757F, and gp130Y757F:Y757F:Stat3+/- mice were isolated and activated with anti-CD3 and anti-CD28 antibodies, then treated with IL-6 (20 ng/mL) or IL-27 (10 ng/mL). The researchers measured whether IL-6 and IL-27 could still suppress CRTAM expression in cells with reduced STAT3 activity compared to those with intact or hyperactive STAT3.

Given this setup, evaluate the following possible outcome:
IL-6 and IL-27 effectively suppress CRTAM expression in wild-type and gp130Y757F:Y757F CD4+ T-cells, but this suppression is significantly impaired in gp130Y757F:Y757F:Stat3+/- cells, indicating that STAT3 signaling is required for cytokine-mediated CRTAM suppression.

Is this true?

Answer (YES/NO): YES